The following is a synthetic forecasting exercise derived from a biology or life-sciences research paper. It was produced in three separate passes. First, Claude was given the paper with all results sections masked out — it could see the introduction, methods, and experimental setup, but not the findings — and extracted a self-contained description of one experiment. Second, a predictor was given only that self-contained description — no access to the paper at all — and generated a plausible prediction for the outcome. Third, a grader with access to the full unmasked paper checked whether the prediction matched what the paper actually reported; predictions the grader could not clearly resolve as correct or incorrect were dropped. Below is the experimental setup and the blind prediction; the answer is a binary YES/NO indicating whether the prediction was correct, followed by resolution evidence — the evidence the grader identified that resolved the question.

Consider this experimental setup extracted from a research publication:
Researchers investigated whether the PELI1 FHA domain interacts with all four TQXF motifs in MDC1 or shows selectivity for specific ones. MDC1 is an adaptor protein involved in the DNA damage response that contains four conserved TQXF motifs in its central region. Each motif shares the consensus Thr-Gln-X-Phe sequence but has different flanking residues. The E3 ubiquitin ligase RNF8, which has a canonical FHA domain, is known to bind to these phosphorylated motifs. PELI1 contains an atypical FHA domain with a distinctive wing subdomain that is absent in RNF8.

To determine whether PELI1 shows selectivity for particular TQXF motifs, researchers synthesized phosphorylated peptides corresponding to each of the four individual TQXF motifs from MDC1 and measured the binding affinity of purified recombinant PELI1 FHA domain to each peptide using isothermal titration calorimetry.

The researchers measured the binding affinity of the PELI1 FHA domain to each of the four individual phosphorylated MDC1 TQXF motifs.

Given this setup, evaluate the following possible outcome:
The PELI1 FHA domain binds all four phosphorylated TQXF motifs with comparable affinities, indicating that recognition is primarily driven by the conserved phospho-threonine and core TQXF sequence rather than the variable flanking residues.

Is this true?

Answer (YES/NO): NO